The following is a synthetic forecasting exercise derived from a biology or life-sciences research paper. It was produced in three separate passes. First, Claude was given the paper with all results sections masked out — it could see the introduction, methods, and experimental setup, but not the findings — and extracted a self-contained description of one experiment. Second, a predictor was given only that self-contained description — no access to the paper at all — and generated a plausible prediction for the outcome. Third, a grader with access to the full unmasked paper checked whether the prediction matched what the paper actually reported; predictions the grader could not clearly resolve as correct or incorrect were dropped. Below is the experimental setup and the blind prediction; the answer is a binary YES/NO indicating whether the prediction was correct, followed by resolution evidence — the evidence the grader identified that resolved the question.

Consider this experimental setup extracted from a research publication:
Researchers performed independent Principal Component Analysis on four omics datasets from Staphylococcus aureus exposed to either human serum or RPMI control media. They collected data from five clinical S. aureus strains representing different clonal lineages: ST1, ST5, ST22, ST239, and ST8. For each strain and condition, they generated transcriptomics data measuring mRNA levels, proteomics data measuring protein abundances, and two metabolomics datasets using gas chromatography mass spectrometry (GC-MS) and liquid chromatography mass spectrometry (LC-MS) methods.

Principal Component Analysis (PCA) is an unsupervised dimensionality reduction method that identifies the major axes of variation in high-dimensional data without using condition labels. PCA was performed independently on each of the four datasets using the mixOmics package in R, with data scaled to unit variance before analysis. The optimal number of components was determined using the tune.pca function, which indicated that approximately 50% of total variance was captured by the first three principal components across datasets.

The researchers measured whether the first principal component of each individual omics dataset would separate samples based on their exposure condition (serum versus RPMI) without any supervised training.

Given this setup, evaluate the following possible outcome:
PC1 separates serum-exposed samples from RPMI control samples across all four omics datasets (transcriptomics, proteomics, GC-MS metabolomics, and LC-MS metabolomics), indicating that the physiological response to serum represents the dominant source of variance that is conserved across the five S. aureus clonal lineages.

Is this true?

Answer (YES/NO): YES